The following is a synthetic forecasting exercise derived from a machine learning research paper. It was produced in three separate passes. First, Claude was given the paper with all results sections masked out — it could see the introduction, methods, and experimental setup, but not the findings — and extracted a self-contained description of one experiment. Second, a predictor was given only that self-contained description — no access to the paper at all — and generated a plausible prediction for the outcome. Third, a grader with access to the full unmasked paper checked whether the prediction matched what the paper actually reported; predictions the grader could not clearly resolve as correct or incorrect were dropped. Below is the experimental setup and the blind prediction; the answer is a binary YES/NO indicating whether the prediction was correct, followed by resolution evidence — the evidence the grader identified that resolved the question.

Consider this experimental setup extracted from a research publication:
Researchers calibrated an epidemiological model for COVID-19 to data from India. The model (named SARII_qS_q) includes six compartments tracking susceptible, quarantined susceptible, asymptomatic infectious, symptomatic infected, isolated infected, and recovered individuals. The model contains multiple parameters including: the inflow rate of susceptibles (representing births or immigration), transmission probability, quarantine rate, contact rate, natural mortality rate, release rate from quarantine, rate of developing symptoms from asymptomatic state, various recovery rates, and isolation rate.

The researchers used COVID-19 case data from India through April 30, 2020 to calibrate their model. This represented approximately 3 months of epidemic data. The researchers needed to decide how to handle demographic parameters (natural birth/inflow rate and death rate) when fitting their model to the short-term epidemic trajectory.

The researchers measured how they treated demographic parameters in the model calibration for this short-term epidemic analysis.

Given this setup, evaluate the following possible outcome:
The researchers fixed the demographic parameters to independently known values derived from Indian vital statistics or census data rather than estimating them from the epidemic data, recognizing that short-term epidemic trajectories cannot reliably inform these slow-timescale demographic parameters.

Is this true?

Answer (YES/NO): NO